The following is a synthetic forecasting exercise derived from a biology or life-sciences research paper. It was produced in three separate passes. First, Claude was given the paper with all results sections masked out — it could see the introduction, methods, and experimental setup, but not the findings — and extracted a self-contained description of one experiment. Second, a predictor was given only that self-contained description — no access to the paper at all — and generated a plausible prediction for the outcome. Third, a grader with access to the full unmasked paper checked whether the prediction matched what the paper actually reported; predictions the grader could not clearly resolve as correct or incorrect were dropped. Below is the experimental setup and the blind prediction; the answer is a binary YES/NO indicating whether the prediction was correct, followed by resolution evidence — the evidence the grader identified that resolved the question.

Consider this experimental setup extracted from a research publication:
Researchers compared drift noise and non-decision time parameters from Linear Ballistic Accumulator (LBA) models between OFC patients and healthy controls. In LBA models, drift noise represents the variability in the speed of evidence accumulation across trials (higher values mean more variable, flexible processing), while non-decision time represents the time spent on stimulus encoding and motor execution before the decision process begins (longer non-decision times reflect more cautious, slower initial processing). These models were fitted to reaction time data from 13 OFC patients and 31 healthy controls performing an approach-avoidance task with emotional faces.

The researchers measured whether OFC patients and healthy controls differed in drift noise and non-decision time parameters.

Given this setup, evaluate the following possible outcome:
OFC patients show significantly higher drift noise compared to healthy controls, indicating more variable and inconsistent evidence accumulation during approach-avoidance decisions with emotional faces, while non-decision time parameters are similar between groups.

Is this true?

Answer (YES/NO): NO